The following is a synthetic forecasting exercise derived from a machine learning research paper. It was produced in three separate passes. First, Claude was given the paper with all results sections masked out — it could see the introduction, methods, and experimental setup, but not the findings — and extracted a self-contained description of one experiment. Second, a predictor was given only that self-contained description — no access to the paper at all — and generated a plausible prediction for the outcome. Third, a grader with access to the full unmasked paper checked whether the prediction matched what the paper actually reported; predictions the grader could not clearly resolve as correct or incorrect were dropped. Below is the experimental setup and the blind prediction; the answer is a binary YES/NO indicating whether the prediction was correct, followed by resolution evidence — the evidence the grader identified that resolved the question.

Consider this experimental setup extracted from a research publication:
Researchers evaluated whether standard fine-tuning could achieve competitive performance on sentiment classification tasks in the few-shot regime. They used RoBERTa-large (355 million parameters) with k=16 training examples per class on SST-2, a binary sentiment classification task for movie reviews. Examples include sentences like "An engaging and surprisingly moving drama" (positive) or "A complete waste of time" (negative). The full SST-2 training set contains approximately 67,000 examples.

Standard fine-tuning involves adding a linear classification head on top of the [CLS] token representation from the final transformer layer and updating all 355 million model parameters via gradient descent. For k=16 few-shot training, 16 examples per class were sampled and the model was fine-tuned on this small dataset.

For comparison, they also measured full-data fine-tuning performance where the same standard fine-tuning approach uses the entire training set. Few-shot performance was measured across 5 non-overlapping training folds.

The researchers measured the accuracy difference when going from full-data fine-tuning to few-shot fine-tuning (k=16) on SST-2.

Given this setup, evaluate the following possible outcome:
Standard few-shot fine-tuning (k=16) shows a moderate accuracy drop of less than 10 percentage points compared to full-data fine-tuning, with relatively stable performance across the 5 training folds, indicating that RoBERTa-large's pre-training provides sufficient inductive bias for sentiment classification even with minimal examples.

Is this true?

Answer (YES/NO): NO